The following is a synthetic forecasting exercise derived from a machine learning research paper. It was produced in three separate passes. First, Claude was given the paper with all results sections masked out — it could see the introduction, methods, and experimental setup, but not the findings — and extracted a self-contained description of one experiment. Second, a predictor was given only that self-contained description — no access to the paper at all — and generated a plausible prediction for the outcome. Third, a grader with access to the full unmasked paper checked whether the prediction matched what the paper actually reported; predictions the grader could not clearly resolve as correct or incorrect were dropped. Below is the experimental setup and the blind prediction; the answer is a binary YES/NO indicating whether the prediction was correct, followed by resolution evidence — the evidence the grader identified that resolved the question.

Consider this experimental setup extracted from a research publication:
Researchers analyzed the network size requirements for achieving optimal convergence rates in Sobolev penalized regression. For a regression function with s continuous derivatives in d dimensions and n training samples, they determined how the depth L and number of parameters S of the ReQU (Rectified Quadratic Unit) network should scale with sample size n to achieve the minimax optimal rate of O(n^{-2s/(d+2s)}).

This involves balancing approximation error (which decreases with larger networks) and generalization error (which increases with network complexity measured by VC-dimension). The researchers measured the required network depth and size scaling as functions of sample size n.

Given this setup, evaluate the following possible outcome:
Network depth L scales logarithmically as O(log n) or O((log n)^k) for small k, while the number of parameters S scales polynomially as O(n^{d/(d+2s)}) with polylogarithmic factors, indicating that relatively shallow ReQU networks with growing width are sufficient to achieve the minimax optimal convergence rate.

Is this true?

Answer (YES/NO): YES